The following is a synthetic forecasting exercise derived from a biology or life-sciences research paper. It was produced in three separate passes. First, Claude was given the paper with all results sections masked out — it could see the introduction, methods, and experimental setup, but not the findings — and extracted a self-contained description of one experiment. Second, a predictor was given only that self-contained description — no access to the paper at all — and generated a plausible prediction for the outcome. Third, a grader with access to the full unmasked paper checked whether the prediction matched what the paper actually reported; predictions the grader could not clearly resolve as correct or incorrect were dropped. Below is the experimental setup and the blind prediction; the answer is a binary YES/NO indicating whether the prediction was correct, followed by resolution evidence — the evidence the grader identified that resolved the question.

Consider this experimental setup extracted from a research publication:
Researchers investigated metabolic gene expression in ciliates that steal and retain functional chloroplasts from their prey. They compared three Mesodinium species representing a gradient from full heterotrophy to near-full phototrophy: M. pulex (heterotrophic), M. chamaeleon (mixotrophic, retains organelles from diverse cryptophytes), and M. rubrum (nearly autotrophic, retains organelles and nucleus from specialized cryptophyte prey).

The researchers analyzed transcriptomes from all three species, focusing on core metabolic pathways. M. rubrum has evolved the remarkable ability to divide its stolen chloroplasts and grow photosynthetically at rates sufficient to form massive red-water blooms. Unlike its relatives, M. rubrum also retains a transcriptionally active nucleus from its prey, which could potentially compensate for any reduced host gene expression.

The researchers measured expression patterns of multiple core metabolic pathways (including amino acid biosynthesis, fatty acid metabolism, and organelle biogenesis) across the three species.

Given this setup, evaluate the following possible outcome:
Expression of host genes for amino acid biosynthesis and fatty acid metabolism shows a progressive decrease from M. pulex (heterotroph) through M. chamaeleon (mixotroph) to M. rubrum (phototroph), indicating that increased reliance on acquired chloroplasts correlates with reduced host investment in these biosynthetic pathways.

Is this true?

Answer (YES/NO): YES